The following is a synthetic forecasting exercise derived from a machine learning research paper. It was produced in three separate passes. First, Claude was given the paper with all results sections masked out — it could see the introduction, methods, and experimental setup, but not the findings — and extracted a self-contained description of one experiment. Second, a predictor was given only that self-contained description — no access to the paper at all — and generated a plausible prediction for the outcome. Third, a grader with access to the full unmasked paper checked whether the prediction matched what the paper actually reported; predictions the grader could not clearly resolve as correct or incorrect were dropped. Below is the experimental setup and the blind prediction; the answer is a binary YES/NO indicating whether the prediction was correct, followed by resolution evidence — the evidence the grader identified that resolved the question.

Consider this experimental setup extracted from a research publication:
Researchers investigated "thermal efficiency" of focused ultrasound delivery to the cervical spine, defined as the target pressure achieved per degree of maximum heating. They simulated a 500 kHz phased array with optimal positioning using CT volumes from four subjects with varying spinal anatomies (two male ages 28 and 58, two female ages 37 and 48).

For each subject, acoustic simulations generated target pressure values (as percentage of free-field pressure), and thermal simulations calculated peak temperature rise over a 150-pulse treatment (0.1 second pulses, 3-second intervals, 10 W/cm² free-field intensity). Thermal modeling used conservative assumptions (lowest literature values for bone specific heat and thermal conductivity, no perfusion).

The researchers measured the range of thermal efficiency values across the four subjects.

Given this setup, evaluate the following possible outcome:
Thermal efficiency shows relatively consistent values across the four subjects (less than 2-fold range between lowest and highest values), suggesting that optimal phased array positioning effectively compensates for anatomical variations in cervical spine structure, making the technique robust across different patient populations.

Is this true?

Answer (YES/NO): NO